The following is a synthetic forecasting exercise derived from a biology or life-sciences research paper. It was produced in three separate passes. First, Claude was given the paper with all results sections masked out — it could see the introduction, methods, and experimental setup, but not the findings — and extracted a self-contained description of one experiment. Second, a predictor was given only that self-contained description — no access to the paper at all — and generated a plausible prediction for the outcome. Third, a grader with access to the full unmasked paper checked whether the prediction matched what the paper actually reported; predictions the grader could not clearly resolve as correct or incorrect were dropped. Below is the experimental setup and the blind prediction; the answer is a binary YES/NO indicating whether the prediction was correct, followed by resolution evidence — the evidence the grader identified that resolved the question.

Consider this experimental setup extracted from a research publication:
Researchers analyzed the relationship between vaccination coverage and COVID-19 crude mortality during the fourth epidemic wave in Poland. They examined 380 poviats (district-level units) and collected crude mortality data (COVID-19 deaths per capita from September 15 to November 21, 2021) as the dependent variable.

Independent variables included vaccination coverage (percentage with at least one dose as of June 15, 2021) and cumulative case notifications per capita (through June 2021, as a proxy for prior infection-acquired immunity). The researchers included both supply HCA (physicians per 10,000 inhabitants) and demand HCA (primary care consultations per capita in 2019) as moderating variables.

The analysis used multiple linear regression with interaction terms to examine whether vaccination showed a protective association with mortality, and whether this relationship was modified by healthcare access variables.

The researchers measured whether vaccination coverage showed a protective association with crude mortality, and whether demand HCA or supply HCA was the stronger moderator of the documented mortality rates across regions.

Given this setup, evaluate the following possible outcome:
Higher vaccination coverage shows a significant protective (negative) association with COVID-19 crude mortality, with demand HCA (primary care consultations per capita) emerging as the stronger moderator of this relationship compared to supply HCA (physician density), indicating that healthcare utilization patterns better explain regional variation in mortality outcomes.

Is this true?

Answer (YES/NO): YES